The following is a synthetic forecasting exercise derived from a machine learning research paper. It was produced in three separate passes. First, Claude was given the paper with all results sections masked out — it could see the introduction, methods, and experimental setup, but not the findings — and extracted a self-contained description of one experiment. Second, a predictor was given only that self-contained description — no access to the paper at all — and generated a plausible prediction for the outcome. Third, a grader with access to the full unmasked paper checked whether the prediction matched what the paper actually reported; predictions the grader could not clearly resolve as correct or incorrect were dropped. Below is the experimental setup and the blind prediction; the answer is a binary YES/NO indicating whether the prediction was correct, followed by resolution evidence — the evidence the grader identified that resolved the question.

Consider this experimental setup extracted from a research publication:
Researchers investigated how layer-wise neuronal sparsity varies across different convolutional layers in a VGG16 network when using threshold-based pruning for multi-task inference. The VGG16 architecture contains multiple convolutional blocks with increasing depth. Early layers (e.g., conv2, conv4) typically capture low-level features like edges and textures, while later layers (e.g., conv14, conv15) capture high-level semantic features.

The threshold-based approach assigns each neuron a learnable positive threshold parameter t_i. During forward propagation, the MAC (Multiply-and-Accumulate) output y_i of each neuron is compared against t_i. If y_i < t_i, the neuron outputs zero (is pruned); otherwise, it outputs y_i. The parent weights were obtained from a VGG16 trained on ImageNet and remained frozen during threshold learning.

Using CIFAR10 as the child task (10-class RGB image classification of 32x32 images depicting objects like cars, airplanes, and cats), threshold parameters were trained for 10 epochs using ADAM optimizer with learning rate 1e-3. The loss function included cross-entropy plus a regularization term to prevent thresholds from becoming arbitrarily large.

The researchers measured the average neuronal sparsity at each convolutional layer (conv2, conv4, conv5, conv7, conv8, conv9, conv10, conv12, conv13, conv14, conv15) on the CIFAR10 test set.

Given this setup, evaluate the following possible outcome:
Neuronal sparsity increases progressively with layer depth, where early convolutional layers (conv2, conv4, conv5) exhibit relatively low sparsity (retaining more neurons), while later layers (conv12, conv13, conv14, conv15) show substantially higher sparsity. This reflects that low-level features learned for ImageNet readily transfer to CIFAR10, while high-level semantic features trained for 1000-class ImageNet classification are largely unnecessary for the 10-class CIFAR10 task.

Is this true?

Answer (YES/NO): NO